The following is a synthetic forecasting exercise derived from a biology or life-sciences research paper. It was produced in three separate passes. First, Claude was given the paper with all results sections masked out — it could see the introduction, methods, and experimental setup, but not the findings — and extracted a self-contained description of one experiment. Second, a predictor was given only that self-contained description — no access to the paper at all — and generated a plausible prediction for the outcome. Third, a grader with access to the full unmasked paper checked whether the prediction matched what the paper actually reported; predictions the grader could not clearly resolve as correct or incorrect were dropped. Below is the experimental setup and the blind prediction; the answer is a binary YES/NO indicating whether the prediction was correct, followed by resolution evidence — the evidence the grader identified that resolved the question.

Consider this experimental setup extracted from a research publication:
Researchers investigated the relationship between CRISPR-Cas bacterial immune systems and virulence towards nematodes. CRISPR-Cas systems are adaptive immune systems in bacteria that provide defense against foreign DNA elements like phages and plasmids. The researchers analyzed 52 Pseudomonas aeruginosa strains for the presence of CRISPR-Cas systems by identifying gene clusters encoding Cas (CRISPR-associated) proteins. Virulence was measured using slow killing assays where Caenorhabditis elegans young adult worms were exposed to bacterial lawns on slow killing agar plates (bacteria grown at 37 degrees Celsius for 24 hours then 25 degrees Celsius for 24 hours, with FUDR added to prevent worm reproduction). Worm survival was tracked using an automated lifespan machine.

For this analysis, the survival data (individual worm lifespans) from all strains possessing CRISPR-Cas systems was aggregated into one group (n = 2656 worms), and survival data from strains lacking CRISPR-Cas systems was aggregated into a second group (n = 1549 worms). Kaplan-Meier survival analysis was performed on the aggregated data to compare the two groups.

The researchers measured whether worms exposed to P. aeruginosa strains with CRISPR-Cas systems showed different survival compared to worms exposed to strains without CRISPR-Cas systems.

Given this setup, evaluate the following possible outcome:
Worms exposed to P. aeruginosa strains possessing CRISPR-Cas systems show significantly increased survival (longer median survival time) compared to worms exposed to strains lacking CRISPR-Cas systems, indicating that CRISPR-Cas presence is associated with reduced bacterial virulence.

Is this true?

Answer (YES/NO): NO